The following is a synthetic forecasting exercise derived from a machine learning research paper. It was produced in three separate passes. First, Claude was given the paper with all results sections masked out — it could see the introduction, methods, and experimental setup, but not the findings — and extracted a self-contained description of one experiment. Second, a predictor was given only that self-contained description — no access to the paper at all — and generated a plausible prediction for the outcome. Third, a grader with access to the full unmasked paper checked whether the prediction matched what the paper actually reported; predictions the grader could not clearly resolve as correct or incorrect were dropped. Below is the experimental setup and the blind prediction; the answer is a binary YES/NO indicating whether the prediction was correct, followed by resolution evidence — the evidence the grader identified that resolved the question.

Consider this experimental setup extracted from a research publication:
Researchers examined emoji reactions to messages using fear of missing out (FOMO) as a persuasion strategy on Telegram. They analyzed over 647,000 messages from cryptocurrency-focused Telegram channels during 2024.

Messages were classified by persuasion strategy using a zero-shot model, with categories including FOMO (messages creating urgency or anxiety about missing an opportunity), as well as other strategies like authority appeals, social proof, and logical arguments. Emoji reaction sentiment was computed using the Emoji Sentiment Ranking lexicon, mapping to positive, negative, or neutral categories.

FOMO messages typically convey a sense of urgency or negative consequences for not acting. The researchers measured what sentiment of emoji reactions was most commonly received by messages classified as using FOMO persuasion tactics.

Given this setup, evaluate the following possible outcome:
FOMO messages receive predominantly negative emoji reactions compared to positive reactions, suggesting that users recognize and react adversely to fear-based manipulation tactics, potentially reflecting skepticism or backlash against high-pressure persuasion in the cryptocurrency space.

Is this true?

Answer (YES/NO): NO